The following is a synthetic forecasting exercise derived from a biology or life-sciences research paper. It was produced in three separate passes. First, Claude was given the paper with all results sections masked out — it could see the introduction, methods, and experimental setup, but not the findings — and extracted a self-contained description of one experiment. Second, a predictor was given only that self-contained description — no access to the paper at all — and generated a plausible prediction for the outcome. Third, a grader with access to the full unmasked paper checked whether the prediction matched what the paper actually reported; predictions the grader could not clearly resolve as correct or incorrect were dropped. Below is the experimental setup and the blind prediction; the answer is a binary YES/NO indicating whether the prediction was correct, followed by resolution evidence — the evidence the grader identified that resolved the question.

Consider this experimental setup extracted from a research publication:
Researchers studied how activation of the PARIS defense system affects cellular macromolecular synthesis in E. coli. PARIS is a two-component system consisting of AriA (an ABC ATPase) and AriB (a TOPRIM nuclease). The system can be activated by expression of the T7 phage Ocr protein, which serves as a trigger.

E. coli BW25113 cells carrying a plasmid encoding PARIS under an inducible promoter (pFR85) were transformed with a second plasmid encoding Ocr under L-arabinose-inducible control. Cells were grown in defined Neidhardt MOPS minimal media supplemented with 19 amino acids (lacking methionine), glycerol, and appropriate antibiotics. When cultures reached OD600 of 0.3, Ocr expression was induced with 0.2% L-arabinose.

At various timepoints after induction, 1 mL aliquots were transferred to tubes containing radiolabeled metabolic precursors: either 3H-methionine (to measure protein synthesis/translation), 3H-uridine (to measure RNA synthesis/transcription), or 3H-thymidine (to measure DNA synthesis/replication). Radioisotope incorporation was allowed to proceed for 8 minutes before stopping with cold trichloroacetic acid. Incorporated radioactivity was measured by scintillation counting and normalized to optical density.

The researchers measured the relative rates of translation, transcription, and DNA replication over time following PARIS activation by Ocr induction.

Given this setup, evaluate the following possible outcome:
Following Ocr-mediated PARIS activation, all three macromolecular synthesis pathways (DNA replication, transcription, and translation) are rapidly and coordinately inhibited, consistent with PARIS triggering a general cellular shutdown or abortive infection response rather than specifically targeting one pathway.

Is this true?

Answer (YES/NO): NO